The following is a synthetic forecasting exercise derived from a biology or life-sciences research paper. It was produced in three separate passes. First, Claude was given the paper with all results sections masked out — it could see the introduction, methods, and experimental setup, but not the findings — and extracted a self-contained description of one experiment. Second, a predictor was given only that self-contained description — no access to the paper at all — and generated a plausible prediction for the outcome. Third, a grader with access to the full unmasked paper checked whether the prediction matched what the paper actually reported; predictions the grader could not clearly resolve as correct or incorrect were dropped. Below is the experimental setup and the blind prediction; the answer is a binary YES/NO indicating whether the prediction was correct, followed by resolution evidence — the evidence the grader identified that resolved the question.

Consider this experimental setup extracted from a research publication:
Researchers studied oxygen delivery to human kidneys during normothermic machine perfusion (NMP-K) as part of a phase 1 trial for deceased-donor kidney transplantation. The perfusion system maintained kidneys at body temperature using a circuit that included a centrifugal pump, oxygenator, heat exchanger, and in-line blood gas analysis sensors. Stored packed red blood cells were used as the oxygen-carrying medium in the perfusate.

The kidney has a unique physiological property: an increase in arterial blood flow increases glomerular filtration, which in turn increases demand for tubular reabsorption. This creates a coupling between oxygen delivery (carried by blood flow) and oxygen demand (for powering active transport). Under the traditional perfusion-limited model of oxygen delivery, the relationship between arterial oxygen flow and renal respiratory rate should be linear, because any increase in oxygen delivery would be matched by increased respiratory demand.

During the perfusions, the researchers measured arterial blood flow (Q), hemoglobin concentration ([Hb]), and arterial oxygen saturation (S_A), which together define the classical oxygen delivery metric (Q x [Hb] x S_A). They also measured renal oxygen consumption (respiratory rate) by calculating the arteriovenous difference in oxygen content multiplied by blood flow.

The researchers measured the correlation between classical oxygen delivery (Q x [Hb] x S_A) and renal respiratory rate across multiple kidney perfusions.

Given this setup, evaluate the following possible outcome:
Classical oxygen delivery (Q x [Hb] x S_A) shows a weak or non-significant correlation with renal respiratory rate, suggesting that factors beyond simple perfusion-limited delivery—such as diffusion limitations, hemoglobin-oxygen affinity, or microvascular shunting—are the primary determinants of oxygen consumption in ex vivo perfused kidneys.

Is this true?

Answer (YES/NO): YES